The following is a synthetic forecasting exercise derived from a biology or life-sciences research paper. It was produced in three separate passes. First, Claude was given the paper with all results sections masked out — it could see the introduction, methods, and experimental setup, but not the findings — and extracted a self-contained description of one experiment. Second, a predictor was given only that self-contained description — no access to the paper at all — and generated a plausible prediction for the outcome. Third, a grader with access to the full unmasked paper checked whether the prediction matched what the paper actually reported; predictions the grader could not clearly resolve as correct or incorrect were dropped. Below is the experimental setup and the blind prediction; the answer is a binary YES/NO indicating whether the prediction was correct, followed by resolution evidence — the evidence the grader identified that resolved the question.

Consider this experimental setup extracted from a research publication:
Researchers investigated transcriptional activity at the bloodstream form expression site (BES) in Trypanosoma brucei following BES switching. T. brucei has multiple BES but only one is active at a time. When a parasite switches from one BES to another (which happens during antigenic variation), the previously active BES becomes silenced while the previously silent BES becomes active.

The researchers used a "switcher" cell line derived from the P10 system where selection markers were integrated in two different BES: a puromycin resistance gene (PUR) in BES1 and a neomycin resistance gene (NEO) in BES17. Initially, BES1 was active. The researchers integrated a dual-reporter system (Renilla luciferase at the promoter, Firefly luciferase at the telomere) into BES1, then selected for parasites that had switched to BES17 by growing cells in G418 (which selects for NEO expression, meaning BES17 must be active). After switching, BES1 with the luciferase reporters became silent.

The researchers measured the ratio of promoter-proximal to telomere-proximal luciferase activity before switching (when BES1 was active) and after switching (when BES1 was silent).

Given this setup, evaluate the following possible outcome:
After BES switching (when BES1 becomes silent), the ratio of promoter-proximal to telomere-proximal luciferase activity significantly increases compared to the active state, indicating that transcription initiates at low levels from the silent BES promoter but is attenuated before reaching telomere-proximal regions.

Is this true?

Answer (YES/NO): YES